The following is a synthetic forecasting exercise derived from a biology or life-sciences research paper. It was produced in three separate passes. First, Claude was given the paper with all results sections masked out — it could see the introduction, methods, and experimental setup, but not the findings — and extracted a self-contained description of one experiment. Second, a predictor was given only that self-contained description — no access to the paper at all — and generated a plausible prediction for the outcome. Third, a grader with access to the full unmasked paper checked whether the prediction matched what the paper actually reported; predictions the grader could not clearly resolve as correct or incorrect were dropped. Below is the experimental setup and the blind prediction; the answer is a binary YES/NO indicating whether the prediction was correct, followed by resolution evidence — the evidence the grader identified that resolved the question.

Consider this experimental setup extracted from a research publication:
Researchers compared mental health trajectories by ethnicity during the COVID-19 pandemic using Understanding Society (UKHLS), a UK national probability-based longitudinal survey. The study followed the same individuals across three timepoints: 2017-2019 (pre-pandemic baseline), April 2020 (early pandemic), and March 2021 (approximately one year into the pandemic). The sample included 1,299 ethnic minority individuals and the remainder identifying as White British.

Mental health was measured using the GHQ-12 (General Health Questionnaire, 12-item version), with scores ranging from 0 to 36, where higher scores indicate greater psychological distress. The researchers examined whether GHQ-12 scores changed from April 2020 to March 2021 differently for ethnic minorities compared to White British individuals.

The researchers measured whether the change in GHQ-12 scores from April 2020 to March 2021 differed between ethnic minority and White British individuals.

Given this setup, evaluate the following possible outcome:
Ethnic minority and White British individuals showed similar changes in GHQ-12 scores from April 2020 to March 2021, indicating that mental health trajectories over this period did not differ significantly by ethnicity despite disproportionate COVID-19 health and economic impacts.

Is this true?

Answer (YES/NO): YES